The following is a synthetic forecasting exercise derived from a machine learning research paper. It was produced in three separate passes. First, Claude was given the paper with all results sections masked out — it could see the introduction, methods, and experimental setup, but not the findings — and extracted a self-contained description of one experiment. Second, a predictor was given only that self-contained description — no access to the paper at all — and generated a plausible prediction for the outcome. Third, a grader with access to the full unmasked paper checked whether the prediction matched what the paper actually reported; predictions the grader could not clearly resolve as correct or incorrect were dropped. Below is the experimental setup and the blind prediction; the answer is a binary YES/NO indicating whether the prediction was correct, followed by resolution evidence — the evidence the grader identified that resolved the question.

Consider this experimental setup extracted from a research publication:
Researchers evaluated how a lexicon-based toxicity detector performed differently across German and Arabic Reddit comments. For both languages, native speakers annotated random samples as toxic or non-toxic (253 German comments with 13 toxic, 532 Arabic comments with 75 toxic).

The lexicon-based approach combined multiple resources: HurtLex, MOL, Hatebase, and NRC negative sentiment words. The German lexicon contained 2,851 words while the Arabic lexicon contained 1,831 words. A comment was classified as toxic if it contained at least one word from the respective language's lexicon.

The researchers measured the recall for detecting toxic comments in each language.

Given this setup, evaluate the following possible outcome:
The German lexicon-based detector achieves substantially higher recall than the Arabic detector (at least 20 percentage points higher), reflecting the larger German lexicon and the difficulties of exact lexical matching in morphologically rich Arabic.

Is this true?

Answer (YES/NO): YES